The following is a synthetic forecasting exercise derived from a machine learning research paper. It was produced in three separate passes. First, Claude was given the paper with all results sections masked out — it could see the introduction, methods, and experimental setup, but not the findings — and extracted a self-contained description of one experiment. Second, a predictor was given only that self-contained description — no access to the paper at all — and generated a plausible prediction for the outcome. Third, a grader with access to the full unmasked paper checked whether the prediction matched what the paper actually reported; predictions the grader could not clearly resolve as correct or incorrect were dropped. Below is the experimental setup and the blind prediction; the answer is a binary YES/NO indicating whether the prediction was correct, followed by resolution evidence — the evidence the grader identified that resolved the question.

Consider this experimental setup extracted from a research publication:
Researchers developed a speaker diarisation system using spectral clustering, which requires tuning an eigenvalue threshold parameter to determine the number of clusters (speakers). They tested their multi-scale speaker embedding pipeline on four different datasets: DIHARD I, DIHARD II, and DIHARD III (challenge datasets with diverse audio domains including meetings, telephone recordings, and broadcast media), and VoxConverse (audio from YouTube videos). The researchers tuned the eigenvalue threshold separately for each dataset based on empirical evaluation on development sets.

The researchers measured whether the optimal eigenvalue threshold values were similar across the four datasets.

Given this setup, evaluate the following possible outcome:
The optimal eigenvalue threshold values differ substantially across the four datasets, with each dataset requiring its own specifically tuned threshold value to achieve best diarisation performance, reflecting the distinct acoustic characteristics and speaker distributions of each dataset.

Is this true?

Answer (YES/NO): NO